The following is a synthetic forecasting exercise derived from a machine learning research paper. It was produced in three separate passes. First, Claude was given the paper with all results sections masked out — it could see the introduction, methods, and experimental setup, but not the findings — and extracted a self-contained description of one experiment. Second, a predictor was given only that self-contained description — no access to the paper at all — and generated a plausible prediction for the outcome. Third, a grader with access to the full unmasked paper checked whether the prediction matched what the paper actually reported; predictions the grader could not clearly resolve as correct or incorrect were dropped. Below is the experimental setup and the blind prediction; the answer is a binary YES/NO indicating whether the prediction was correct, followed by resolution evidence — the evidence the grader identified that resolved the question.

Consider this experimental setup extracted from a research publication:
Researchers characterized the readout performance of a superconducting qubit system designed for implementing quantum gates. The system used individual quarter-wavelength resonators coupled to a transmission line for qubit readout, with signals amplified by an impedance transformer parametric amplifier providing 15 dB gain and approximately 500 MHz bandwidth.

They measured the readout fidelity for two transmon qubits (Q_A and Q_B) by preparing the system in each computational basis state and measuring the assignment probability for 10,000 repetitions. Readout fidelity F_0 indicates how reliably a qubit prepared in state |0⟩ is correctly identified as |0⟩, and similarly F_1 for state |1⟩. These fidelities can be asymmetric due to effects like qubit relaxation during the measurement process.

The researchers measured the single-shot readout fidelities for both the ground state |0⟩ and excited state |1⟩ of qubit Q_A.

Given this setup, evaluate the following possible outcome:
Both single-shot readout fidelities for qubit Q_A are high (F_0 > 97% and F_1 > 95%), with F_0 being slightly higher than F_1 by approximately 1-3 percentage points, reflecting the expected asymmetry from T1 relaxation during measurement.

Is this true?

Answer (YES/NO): NO